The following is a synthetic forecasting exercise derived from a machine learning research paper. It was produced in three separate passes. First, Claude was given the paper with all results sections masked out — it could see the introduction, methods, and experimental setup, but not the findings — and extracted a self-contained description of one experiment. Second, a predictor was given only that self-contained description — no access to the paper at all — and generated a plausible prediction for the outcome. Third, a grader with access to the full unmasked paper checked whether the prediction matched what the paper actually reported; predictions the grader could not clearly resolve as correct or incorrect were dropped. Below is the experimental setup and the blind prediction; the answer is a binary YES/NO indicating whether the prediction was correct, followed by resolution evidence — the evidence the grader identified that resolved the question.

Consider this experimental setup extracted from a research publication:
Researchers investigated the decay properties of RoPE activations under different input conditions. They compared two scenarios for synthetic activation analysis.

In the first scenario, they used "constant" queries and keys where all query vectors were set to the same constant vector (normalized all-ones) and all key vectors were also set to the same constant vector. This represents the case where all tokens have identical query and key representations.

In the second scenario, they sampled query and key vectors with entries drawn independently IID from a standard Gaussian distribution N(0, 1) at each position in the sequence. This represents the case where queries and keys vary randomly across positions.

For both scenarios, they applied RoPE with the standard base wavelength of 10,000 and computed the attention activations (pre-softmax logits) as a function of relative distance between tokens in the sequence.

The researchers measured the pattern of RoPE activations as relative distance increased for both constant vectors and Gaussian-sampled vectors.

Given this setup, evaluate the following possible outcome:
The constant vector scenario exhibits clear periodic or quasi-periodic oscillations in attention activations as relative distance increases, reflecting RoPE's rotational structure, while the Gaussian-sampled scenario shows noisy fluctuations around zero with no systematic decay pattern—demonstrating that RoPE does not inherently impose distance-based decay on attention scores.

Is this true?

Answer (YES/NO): NO